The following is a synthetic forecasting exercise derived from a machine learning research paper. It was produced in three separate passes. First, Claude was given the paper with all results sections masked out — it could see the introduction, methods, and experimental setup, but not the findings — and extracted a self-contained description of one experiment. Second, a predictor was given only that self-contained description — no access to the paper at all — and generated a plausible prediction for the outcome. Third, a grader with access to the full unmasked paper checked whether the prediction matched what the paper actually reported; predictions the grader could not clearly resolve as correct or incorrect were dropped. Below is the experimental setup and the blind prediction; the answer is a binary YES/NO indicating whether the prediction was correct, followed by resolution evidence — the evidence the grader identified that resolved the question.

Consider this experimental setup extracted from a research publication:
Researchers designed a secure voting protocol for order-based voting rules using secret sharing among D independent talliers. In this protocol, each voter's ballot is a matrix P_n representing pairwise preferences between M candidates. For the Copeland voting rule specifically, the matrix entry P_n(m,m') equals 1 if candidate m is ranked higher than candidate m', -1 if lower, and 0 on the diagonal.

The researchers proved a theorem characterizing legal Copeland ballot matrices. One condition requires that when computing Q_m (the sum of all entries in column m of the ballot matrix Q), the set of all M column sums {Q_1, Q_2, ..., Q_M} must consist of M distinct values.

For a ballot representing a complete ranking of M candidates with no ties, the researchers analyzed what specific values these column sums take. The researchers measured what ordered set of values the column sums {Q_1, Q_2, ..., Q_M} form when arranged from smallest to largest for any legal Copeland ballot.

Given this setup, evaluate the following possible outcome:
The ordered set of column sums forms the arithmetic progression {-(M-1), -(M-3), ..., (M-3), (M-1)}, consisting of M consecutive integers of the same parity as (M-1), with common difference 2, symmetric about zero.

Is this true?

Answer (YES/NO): YES